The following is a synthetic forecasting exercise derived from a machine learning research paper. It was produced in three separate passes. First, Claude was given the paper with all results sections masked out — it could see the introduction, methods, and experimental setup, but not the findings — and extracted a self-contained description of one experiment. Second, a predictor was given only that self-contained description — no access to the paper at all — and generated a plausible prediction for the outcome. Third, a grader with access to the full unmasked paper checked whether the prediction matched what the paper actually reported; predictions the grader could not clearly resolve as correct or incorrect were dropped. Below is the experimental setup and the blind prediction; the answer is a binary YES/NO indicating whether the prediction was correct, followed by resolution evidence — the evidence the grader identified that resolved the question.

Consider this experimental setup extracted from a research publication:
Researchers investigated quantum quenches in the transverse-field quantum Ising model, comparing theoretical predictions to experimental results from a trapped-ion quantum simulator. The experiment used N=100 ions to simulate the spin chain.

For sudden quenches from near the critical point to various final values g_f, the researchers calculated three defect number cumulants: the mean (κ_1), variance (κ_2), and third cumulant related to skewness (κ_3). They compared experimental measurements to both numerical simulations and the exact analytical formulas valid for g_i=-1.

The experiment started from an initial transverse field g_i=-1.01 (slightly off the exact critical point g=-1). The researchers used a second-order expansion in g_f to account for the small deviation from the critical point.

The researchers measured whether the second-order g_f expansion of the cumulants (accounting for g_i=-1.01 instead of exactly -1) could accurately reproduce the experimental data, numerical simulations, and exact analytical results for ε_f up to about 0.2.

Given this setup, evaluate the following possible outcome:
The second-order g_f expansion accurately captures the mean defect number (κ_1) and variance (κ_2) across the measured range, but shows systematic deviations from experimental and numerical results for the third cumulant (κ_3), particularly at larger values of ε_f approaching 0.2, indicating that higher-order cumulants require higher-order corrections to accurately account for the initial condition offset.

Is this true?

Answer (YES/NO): NO